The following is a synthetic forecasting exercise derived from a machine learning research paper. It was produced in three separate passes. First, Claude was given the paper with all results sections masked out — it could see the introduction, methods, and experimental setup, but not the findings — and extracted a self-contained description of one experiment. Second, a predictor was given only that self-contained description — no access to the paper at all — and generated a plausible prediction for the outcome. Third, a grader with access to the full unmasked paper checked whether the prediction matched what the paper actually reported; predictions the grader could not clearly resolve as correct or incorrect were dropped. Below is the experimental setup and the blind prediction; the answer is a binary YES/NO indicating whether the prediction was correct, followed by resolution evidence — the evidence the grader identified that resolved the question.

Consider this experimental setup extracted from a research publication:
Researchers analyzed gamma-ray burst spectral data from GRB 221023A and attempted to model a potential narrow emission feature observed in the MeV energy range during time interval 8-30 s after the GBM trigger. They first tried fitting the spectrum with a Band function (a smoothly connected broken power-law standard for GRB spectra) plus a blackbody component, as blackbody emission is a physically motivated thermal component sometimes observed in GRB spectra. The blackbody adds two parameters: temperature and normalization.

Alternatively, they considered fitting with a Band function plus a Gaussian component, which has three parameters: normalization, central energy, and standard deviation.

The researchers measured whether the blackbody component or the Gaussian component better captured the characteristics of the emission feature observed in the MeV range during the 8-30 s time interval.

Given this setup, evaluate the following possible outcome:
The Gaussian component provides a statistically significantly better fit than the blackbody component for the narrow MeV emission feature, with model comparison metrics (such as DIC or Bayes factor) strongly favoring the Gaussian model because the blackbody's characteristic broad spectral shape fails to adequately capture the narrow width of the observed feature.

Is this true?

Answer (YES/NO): NO